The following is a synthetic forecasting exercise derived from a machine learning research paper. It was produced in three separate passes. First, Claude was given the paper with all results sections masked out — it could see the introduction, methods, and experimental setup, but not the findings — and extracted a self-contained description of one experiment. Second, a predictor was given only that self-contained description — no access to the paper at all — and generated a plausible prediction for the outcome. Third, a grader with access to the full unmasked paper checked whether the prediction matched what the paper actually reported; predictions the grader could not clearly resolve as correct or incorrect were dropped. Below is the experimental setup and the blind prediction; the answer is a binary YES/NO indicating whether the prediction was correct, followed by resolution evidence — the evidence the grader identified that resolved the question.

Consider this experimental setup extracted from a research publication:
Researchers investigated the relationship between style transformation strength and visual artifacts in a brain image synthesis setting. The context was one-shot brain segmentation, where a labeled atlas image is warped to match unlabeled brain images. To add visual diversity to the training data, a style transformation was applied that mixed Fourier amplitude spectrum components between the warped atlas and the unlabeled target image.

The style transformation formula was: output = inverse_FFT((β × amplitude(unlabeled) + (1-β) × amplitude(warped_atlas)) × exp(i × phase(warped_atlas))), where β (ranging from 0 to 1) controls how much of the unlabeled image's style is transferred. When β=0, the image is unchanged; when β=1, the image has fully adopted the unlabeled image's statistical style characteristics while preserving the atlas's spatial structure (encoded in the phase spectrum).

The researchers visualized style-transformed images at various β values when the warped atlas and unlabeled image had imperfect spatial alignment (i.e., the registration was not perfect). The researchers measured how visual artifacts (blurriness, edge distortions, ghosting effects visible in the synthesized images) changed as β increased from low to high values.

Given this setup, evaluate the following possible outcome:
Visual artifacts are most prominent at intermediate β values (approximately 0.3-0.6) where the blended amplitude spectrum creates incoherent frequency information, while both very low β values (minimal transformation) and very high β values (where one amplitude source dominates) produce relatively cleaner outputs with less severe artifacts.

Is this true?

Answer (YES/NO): NO